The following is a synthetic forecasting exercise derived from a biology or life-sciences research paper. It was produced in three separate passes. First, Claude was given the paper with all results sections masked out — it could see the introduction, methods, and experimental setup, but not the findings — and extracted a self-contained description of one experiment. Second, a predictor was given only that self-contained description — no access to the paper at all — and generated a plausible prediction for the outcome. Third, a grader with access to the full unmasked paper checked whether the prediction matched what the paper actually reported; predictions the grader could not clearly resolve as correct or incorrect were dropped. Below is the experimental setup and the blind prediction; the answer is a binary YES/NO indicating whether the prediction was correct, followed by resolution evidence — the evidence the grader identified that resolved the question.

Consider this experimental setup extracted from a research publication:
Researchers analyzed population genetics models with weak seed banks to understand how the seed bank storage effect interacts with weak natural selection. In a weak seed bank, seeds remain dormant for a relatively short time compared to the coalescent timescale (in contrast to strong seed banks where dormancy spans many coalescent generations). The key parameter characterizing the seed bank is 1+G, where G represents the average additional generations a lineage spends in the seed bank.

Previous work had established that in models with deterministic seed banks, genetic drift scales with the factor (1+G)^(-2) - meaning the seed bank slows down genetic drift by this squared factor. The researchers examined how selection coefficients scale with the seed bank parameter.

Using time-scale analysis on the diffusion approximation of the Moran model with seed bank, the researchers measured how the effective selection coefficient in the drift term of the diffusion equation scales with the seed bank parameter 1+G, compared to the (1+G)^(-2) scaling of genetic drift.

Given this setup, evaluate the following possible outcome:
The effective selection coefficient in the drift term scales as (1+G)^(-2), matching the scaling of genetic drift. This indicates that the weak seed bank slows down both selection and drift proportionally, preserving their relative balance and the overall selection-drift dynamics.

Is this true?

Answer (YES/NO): NO